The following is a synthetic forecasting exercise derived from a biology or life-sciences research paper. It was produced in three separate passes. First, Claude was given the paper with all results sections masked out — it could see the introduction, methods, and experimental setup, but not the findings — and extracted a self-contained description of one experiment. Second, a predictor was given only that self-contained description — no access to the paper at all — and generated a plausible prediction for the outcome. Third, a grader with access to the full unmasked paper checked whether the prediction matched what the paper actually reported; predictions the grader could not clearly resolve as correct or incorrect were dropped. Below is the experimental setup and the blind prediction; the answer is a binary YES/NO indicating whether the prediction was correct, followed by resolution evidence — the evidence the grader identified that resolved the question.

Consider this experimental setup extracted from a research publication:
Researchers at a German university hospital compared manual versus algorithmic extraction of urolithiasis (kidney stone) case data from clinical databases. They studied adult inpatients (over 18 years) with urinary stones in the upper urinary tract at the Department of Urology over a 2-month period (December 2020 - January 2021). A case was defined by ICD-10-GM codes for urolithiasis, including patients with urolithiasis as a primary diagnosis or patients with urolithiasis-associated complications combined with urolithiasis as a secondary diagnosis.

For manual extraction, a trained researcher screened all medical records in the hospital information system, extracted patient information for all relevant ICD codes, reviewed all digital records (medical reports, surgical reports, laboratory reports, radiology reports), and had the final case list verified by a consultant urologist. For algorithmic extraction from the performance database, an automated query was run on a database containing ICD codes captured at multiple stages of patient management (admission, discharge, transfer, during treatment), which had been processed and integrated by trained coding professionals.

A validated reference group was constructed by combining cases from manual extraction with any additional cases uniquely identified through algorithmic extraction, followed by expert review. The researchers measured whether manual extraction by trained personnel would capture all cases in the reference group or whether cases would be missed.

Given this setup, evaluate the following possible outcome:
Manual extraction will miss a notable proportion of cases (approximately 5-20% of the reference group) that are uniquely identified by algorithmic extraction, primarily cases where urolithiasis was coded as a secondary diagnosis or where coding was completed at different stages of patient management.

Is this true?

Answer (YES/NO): NO